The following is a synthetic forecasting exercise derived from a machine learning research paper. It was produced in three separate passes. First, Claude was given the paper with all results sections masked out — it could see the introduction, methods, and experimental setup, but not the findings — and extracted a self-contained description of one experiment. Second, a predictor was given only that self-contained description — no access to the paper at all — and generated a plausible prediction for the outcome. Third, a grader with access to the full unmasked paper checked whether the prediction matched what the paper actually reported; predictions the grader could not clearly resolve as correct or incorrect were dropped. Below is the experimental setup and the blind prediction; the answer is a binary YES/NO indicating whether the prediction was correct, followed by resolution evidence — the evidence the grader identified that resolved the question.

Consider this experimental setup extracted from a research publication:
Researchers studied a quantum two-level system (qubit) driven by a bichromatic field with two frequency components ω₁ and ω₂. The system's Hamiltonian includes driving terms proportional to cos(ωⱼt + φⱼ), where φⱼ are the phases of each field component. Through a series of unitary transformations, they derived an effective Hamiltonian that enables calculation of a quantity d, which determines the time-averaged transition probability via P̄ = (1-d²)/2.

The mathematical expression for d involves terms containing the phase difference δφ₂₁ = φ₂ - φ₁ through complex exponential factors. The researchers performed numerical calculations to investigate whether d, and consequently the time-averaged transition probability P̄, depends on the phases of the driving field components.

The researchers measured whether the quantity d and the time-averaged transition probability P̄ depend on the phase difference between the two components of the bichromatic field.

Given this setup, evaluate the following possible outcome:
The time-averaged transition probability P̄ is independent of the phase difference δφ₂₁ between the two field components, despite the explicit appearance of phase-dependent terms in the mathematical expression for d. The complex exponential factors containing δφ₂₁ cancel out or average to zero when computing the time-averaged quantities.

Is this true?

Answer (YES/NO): YES